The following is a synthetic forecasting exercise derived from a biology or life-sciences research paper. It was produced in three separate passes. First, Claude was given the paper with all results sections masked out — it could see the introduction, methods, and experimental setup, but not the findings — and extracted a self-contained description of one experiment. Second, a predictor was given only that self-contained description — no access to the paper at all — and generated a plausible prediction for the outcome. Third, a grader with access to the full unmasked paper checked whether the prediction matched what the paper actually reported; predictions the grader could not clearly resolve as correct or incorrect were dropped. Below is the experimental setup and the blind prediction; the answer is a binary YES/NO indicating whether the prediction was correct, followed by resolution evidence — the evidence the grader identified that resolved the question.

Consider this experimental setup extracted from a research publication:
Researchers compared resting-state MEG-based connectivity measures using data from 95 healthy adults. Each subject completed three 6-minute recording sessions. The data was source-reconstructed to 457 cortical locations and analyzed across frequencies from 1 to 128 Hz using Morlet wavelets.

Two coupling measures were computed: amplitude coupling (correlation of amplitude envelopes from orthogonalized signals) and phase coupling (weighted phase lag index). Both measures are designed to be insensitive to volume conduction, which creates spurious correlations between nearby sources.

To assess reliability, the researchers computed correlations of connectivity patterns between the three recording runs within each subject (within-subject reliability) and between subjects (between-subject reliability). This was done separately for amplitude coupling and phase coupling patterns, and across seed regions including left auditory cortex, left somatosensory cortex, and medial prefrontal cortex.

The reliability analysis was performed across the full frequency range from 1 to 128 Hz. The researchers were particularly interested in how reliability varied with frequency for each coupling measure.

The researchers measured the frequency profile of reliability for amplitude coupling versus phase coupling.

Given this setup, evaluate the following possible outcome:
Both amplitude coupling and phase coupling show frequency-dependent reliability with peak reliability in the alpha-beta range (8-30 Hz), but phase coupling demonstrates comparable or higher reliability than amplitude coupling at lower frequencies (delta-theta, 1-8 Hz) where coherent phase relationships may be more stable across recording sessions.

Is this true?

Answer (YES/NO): NO